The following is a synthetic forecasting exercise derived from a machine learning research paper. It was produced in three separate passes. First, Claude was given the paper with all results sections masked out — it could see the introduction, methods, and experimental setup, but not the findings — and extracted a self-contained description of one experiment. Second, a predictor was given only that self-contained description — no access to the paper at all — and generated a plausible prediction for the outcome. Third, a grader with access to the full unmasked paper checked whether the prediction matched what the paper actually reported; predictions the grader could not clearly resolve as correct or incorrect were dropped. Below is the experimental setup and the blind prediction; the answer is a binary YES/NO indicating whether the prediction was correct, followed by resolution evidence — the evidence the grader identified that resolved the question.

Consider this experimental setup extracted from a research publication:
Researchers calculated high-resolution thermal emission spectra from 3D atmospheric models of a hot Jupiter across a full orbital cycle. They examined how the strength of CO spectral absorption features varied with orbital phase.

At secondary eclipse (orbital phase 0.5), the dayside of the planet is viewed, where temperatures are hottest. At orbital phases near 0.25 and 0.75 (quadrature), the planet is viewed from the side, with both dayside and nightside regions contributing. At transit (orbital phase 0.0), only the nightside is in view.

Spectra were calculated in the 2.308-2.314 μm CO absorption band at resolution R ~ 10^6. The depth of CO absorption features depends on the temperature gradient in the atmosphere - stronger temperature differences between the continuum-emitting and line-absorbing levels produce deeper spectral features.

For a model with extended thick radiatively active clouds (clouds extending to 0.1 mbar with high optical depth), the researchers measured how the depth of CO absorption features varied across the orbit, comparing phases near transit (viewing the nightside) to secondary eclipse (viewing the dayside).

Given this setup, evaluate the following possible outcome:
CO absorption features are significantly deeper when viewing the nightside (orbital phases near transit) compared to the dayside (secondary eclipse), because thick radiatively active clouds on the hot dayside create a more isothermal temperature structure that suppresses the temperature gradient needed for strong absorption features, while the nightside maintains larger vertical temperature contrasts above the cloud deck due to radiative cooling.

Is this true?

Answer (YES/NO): NO